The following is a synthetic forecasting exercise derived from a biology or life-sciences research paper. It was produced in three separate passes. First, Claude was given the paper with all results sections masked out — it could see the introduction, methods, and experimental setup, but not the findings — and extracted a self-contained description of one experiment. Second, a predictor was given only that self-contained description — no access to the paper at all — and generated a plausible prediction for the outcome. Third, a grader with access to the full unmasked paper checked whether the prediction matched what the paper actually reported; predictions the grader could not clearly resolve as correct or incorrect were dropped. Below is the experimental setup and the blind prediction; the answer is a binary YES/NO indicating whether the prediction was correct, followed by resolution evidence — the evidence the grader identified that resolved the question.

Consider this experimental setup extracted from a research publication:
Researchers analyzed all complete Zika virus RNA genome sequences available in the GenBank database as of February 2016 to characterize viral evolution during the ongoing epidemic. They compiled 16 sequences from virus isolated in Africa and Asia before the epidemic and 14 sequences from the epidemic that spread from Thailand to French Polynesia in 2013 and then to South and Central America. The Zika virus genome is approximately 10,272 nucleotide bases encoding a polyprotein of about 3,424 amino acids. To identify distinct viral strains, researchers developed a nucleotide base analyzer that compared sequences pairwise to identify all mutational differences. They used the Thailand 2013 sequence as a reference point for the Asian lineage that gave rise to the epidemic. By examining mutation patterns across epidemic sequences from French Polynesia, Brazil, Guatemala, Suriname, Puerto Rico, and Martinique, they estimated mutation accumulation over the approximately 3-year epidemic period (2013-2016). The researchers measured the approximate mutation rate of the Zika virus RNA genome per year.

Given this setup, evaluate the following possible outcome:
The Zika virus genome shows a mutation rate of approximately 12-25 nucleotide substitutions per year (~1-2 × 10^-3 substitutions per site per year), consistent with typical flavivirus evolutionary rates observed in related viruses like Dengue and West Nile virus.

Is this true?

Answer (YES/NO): NO